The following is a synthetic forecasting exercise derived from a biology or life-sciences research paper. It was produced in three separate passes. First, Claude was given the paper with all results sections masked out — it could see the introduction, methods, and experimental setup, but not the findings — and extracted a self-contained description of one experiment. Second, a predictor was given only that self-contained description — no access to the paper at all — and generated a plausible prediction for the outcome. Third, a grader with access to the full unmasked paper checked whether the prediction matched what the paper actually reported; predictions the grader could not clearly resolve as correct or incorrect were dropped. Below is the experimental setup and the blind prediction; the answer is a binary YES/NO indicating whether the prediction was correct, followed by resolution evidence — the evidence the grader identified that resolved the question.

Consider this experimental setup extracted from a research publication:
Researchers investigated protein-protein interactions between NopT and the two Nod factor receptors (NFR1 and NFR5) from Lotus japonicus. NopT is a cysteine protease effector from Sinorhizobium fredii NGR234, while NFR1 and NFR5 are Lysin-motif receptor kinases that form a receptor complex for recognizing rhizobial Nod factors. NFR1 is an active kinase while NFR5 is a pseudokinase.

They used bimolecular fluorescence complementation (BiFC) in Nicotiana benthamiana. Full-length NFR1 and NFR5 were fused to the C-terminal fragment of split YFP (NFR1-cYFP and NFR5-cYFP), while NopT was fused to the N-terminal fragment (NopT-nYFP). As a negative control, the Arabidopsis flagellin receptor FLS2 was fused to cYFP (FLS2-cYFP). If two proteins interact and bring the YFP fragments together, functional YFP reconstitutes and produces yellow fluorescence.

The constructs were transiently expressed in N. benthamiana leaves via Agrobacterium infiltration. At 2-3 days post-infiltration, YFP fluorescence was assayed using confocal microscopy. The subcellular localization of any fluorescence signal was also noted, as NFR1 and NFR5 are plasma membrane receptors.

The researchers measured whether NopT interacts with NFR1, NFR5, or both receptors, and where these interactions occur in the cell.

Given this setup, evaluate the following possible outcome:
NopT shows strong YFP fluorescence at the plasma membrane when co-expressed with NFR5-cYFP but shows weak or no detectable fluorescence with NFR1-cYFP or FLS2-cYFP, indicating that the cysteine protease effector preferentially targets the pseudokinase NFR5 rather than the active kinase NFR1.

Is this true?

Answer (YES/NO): NO